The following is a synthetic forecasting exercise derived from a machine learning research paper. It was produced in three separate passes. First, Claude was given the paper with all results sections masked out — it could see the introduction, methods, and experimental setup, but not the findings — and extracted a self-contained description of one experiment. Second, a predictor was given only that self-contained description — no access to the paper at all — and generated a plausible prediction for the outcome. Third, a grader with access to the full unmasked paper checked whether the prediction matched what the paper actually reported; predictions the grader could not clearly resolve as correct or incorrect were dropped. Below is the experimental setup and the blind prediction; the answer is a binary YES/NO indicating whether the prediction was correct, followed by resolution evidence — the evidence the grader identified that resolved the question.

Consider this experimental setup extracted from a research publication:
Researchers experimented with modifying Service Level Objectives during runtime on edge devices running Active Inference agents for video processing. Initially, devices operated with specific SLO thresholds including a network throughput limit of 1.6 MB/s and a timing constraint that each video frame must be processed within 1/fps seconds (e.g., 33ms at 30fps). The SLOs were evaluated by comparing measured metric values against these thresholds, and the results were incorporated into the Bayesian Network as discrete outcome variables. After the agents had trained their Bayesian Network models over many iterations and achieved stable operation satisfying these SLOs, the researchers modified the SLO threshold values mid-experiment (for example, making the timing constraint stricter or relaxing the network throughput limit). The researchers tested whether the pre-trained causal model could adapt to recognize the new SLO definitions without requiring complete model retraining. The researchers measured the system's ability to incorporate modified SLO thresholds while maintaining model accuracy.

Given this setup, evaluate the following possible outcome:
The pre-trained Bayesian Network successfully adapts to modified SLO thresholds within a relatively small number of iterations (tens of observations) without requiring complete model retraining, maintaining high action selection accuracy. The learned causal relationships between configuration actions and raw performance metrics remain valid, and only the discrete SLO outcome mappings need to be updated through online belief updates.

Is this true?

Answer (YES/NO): NO